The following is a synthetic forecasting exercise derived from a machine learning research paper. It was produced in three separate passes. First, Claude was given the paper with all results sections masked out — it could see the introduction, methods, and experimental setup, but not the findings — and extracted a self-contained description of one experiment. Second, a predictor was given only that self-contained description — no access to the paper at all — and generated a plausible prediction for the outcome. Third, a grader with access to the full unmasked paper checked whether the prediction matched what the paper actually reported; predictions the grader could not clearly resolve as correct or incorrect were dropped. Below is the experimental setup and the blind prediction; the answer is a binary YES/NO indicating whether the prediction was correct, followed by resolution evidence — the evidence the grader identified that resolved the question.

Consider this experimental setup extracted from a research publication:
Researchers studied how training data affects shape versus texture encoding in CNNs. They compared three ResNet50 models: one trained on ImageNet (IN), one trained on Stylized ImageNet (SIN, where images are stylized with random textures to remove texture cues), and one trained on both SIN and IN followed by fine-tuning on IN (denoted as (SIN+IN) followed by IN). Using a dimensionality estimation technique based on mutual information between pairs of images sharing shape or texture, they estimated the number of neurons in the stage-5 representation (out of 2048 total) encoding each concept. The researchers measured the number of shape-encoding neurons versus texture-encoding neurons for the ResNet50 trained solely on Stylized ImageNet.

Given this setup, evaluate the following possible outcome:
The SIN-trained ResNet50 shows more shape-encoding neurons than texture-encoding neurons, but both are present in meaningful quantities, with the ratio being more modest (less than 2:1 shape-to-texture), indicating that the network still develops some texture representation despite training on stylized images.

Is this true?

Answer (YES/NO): YES